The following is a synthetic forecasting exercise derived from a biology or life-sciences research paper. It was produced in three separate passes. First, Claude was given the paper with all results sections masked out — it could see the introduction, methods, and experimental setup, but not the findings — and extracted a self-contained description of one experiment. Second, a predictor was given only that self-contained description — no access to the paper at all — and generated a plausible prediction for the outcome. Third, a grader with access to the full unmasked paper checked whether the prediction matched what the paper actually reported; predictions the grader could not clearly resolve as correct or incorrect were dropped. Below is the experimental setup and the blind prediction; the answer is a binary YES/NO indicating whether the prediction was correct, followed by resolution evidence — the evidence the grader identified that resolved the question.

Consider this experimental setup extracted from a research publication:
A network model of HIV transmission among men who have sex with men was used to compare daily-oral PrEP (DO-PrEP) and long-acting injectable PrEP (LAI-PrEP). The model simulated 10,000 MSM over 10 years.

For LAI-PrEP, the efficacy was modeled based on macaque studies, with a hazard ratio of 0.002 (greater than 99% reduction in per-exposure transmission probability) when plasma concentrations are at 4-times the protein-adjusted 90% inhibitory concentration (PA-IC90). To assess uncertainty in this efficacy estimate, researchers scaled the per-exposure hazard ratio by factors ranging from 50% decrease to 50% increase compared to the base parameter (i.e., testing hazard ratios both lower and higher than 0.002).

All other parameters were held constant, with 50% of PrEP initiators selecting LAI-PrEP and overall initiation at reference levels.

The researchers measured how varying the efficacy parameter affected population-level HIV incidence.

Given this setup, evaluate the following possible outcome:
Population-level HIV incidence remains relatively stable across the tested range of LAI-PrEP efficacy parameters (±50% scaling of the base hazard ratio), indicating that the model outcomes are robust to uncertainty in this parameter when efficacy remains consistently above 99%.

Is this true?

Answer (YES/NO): NO